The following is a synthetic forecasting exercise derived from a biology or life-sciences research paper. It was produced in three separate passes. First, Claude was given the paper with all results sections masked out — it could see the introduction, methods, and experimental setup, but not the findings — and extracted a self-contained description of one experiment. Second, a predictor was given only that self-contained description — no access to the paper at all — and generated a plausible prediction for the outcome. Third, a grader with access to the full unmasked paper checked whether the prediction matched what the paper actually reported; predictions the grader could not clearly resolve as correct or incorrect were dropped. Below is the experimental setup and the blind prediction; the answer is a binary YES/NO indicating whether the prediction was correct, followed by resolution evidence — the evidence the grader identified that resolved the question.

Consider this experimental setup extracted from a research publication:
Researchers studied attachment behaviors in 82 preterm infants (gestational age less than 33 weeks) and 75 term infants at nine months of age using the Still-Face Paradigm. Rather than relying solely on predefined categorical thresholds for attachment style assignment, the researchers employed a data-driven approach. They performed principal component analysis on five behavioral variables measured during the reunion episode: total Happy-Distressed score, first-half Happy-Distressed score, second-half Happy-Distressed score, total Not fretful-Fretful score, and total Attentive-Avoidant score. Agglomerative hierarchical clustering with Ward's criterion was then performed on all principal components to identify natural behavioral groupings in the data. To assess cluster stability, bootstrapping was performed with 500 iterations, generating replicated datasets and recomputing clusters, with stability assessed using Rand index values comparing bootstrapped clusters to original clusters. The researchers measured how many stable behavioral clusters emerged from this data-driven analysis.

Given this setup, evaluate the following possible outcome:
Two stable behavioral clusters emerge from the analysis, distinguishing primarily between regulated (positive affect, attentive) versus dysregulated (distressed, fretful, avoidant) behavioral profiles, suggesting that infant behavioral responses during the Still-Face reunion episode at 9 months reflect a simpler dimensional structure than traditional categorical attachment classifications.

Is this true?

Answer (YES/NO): NO